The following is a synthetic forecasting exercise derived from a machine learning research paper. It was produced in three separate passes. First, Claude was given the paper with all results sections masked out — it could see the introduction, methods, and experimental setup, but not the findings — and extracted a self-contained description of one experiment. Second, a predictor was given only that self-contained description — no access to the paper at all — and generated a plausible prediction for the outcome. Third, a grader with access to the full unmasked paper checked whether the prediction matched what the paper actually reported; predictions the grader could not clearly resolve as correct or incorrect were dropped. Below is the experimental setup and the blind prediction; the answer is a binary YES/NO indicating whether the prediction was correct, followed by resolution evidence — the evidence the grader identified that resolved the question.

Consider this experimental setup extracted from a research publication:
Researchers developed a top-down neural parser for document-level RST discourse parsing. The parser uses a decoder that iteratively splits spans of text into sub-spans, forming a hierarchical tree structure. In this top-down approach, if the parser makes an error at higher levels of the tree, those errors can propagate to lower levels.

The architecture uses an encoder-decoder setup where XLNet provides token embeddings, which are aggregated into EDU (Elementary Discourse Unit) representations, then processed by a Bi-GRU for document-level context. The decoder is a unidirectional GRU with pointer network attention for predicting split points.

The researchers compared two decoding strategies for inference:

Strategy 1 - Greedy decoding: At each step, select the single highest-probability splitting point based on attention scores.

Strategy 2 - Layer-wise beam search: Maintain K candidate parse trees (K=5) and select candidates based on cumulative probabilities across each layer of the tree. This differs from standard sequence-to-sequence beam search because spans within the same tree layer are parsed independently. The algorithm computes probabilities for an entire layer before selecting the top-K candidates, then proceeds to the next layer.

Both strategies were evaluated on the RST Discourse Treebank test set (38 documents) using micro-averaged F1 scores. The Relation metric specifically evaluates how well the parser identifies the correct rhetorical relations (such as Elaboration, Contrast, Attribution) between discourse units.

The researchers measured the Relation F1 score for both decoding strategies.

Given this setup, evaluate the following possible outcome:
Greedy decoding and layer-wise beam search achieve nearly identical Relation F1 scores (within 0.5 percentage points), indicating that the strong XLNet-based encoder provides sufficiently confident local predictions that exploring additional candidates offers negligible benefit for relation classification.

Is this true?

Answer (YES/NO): NO